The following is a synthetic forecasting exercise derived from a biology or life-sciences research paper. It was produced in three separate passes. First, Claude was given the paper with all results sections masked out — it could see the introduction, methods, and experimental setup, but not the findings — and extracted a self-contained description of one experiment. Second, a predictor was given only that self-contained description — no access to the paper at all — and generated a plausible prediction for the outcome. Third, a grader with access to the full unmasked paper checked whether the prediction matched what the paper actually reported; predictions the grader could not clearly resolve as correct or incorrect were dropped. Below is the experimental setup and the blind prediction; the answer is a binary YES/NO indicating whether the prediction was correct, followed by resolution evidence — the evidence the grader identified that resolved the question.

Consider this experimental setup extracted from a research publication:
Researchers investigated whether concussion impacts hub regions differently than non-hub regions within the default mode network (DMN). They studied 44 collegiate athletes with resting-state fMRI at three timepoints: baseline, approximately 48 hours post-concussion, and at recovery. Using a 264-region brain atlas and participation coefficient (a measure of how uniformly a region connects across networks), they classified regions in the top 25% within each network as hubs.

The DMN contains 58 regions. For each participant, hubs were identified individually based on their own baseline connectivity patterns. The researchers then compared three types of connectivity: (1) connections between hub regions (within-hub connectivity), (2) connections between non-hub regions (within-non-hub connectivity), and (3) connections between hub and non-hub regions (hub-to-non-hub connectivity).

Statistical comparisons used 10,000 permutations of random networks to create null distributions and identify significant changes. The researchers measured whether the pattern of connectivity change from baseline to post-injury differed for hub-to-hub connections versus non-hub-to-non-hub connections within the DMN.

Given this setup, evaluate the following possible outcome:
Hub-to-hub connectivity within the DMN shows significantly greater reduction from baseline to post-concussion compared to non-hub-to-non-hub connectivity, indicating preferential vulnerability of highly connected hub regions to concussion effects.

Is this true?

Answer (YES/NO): NO